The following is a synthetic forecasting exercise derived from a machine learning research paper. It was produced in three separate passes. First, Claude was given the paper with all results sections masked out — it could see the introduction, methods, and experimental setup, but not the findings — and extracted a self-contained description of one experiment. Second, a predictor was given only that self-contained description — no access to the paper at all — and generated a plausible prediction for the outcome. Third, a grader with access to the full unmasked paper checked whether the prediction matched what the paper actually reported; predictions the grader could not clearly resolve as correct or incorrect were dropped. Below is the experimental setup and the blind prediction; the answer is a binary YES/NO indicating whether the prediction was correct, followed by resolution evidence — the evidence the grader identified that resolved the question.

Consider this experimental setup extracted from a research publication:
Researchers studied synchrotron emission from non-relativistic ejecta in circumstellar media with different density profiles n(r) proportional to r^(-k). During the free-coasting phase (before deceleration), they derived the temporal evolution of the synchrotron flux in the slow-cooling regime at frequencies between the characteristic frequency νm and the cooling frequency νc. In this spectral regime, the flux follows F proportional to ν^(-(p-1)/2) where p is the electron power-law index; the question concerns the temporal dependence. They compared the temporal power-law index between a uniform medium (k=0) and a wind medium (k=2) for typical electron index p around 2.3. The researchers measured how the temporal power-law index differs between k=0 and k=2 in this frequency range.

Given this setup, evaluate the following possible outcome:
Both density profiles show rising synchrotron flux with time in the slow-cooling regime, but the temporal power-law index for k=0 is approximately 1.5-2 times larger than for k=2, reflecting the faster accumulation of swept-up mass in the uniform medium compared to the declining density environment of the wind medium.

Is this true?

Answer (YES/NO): NO